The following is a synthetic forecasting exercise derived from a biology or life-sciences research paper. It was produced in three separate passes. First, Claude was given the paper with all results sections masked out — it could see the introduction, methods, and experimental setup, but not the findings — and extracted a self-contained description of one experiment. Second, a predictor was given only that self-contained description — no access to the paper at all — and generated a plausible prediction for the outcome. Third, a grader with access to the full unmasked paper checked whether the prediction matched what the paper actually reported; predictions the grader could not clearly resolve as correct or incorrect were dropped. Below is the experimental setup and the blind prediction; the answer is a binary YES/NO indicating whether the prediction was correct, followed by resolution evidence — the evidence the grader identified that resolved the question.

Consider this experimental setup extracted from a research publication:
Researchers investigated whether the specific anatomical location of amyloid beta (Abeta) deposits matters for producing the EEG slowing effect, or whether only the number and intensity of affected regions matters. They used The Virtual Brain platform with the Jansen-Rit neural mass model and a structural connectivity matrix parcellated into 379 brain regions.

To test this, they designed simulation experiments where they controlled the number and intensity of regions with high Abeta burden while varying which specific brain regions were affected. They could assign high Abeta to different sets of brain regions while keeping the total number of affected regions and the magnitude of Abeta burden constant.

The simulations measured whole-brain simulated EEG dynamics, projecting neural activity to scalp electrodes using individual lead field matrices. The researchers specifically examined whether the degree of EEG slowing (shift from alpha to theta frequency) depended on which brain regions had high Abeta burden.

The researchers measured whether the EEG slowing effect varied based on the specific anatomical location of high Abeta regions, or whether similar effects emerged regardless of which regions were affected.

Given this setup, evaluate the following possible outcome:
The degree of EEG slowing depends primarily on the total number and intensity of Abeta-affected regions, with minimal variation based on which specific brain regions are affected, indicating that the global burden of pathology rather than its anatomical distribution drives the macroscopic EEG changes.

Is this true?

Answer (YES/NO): YES